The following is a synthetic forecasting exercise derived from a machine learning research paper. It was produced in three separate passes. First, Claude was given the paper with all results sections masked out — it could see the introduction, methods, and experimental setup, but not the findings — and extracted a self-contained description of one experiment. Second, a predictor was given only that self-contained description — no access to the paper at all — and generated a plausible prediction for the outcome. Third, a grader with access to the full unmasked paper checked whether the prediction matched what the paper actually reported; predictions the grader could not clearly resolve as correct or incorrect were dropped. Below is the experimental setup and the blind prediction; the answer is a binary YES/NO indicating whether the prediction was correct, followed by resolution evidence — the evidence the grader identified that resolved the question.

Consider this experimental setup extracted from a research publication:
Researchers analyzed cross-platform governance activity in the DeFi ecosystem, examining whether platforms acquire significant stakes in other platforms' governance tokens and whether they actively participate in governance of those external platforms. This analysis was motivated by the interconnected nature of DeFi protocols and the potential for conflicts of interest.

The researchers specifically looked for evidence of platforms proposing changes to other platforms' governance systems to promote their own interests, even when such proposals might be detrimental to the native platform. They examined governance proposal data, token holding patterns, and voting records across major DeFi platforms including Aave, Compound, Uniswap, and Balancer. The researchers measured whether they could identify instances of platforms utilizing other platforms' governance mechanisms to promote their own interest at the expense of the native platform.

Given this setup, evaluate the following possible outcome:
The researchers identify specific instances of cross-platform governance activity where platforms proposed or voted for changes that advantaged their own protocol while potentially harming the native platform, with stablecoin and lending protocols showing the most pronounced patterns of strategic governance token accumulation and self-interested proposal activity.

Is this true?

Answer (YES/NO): NO